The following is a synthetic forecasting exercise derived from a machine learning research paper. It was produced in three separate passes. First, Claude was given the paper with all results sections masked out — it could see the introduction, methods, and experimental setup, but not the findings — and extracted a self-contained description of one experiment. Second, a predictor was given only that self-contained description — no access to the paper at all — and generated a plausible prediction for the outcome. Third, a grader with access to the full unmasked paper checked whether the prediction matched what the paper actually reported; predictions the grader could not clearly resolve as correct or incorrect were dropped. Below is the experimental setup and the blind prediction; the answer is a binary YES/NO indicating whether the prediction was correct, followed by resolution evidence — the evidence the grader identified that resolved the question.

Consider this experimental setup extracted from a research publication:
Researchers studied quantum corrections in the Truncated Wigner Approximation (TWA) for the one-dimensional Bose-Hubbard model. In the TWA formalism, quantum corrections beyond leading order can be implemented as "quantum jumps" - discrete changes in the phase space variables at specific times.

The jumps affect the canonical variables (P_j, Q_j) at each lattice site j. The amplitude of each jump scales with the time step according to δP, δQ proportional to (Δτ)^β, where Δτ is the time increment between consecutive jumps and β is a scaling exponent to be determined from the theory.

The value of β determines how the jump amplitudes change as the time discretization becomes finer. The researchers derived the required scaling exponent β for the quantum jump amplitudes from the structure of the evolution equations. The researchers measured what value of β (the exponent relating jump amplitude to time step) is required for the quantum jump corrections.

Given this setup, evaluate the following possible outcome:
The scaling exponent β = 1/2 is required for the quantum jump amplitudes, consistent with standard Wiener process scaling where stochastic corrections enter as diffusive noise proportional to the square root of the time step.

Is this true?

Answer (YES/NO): NO